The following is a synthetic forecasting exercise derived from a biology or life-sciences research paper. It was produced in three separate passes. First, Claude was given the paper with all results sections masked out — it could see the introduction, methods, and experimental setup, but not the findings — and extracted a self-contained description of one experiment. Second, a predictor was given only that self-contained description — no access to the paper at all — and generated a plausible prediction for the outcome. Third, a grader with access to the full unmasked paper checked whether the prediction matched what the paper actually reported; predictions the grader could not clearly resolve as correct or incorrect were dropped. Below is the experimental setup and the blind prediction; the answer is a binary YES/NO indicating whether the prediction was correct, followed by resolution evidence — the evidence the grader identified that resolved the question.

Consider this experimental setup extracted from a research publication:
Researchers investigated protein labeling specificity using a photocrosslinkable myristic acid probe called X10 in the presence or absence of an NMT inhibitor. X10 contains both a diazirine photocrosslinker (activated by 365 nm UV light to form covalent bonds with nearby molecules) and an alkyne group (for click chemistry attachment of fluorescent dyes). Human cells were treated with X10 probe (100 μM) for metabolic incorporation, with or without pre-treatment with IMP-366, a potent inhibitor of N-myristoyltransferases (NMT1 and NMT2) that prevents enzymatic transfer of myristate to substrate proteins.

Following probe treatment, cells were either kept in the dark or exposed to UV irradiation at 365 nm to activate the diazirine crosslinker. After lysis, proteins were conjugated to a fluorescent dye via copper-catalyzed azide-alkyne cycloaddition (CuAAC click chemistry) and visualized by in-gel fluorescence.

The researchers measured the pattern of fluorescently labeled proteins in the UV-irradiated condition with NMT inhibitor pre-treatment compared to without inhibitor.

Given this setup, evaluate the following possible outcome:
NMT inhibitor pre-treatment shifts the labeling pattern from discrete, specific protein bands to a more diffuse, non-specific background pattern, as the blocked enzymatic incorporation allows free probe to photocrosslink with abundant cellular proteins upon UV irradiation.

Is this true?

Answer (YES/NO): NO